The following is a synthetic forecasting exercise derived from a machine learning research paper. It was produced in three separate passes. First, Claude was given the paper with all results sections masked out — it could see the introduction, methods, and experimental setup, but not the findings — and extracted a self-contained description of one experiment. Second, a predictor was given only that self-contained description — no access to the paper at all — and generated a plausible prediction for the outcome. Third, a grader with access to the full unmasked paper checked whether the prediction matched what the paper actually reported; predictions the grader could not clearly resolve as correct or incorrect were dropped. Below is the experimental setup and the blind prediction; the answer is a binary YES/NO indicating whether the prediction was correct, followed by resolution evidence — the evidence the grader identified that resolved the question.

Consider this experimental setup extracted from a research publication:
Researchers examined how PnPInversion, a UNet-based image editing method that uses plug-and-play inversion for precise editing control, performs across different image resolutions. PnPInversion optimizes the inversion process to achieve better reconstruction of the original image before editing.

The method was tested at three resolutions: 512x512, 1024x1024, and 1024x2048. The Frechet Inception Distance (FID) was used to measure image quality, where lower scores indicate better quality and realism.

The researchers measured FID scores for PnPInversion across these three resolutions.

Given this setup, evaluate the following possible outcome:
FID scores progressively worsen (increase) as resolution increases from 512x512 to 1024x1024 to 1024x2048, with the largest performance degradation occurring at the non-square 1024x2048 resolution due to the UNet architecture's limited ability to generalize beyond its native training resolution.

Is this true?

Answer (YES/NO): YES